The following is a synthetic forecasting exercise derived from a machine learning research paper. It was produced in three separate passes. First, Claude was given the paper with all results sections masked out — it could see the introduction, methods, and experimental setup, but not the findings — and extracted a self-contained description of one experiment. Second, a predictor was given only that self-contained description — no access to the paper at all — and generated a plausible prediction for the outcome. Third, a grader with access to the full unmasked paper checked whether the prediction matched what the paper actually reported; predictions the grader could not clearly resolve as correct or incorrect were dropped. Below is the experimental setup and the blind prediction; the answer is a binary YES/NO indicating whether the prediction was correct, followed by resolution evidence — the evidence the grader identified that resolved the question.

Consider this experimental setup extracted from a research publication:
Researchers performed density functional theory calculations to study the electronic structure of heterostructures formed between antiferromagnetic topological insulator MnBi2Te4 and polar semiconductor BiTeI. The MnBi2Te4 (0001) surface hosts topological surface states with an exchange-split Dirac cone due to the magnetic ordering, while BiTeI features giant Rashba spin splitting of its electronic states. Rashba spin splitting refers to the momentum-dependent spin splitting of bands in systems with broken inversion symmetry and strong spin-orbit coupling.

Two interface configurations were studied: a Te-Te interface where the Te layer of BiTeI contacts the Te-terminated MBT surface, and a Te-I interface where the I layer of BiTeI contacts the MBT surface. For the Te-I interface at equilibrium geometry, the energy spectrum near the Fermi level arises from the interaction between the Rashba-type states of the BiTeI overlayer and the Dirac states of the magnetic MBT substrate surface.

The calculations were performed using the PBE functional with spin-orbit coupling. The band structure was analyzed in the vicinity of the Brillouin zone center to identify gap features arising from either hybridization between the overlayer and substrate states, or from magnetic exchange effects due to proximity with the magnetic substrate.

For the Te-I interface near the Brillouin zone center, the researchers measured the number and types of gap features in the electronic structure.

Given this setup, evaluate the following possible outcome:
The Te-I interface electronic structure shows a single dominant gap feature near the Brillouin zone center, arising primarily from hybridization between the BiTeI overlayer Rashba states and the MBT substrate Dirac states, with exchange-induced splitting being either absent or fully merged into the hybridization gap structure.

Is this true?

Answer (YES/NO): NO